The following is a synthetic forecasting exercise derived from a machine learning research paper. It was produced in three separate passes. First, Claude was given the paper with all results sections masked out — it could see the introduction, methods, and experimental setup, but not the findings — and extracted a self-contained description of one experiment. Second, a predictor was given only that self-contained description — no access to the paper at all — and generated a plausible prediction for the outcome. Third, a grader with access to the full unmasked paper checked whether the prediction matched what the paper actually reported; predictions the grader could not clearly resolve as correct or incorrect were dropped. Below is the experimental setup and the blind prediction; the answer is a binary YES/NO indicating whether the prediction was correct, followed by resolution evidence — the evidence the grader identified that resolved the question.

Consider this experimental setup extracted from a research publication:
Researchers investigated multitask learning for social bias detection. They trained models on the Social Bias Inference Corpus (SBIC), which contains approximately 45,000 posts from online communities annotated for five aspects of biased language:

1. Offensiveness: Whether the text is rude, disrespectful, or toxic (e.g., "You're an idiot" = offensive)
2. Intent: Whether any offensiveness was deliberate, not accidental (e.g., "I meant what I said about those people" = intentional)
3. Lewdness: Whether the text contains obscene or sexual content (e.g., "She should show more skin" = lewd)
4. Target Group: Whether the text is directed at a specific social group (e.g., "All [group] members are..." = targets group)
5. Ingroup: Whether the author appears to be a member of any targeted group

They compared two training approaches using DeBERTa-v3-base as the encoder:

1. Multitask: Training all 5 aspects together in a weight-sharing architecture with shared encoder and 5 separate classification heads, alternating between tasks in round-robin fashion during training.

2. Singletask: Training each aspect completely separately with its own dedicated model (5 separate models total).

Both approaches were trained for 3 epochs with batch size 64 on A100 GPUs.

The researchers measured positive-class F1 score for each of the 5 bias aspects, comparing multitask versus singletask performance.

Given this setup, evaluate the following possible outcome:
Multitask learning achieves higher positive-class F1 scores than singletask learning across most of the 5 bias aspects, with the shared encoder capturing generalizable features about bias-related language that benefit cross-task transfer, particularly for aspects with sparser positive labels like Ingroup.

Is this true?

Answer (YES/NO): YES